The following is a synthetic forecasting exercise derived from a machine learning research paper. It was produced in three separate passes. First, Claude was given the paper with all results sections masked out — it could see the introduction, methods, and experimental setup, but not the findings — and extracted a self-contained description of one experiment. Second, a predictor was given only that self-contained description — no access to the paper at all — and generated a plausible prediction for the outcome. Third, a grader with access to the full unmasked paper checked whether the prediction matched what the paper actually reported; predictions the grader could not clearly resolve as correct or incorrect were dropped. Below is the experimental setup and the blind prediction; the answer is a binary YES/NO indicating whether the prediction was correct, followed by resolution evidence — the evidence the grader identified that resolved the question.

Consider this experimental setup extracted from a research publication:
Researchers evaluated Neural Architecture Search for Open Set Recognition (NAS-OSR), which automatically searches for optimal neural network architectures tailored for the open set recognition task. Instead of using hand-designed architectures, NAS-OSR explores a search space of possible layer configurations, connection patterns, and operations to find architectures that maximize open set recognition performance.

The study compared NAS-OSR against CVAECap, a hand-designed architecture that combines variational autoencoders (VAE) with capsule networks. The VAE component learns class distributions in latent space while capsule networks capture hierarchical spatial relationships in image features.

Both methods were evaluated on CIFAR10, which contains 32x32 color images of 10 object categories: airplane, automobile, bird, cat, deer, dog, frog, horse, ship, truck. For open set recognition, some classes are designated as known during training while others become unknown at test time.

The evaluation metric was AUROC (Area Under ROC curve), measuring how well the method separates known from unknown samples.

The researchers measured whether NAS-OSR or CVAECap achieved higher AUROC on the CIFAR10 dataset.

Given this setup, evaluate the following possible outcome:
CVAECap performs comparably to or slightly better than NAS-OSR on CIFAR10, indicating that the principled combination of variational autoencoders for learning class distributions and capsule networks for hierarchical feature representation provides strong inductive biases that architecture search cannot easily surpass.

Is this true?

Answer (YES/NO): NO